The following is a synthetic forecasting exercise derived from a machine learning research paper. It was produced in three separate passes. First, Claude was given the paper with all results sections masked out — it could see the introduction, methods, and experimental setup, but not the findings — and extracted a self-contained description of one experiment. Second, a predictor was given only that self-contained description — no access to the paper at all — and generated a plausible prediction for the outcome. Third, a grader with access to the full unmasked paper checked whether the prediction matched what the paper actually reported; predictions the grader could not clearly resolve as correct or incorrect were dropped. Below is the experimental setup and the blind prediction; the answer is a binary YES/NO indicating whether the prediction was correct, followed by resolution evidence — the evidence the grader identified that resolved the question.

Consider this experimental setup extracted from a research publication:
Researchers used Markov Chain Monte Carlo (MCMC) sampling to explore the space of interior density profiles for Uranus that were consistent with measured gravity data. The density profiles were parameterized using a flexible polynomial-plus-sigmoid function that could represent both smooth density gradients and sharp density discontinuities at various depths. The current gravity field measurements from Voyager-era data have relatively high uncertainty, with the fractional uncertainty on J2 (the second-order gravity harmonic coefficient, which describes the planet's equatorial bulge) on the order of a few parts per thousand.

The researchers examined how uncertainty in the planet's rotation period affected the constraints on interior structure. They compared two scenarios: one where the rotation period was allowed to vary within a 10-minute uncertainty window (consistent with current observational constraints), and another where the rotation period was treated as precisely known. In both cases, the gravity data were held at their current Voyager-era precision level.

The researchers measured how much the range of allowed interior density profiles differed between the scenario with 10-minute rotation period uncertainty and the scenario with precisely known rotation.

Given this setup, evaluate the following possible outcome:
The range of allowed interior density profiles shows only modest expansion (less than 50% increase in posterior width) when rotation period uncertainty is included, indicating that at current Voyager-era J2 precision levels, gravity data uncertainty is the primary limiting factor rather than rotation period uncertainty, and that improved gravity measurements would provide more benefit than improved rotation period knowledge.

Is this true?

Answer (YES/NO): NO